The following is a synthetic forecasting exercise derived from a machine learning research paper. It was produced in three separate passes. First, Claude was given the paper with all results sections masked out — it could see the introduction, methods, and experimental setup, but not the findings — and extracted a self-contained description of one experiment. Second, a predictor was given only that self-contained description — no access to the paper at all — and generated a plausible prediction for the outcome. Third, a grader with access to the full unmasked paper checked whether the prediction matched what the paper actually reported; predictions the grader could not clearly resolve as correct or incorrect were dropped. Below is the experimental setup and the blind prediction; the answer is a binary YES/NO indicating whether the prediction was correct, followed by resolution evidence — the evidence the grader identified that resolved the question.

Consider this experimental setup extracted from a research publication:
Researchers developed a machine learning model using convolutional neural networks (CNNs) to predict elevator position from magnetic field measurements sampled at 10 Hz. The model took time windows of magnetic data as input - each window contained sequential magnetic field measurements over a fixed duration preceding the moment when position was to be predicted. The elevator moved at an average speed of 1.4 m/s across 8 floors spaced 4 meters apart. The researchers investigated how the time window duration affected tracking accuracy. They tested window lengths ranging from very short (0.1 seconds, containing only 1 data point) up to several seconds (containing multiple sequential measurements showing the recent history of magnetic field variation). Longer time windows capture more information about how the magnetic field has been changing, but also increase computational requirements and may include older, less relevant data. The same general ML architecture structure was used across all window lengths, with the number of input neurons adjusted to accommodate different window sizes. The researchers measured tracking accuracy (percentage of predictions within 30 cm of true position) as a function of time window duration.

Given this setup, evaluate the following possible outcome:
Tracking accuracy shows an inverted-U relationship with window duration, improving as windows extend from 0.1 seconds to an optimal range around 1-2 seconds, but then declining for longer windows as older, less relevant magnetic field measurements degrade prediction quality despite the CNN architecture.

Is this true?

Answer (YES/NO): NO